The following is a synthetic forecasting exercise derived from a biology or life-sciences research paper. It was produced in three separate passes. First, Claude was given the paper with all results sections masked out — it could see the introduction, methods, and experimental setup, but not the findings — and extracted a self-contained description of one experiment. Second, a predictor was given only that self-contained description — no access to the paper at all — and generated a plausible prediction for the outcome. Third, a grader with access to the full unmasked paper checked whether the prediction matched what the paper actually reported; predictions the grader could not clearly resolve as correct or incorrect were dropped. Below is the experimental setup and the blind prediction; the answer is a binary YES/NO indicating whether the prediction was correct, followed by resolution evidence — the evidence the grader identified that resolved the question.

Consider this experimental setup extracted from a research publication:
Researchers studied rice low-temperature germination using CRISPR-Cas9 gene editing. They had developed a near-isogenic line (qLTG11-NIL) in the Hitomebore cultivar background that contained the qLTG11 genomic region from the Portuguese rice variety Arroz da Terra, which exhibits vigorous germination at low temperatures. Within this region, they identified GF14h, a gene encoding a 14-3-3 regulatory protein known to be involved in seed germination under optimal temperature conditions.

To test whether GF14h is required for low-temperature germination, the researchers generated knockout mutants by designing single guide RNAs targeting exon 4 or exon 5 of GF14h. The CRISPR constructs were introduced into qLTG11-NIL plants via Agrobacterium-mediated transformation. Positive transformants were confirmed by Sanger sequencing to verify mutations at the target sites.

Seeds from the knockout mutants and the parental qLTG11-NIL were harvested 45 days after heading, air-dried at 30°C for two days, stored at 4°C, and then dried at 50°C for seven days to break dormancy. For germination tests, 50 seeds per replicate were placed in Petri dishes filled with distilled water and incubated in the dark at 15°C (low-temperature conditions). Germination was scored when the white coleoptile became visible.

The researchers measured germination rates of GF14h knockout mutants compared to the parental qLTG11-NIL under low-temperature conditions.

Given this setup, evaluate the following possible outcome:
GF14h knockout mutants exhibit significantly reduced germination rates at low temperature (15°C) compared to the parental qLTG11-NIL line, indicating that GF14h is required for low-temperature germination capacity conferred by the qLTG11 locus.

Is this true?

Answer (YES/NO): YES